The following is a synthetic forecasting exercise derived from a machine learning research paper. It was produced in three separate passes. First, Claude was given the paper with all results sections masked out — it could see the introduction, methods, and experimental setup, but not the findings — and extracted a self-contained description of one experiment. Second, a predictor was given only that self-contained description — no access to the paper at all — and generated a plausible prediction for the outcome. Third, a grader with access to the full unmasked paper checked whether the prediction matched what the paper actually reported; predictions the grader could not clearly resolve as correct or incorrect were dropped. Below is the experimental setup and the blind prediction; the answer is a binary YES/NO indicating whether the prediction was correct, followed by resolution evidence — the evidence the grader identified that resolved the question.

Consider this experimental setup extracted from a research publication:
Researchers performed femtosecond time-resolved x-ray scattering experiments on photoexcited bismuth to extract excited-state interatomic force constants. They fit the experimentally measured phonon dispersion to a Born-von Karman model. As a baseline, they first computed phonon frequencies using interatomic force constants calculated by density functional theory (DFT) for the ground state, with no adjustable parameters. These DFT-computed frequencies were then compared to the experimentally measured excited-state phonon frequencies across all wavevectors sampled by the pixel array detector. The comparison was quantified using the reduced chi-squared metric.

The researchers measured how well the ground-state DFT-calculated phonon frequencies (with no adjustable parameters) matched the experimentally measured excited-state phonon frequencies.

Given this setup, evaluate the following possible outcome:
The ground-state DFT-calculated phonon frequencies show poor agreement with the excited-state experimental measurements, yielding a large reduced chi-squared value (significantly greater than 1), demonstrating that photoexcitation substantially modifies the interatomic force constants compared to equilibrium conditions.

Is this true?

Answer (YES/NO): YES